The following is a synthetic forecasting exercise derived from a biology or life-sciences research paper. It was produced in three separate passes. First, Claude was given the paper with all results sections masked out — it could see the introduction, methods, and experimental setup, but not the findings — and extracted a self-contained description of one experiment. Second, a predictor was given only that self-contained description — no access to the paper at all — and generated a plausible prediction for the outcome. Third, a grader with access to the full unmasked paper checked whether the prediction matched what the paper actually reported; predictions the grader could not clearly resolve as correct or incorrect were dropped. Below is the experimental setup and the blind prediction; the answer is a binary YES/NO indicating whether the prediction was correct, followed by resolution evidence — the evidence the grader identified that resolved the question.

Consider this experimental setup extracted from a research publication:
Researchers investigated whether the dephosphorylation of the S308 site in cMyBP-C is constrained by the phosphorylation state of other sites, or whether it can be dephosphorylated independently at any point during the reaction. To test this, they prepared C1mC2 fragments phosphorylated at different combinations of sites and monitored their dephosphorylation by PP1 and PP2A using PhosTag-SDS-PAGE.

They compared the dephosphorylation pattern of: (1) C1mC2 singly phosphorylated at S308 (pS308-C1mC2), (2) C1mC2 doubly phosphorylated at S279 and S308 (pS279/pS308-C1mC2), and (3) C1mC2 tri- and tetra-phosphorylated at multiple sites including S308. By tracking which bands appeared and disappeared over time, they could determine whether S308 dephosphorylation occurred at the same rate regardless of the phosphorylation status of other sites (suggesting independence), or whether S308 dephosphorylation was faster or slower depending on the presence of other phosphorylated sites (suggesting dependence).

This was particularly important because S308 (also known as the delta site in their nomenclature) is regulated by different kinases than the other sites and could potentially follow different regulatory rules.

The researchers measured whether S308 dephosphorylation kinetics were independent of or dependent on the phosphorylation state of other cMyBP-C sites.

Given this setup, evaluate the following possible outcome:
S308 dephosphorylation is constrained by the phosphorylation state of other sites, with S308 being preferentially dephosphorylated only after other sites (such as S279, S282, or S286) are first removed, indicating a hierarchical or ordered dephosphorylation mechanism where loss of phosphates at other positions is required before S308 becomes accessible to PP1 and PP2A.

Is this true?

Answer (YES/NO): NO